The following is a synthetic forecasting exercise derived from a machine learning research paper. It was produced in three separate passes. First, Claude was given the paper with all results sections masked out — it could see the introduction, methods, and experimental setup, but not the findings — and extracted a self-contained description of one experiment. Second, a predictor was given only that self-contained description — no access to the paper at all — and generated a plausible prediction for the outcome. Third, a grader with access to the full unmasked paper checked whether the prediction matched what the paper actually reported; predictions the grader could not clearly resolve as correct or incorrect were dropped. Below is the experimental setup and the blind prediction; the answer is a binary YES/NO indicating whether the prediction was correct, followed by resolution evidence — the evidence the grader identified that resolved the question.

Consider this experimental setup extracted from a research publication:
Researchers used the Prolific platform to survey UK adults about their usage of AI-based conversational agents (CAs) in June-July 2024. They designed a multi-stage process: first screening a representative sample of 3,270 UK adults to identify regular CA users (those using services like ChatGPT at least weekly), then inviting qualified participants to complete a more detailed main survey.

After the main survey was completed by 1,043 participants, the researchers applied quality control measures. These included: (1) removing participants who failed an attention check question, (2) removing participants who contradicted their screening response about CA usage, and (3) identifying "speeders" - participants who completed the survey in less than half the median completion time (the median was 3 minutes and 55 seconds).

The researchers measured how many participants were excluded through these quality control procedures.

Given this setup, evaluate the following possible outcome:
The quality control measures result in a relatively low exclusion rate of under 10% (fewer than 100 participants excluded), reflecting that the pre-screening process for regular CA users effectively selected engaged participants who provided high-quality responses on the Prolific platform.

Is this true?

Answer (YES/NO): NO